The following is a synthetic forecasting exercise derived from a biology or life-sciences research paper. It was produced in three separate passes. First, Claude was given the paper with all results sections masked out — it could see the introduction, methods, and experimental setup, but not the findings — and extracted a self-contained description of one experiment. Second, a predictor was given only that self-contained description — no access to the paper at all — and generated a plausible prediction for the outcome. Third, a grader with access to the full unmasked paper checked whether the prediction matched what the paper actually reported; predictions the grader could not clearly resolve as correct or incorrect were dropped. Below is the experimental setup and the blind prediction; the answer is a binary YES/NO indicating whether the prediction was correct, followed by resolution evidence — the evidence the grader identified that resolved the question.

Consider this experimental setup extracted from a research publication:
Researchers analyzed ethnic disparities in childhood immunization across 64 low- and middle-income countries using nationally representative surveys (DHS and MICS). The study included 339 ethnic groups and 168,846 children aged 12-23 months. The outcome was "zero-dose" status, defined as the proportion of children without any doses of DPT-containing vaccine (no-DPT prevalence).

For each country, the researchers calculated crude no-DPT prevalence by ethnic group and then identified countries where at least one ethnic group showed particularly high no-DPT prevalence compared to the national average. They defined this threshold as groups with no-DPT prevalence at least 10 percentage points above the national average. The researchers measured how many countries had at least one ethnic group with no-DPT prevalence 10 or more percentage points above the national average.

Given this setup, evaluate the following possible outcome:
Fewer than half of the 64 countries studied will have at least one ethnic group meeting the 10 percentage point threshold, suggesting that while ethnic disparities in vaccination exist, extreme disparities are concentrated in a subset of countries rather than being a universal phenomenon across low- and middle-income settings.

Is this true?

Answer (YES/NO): YES